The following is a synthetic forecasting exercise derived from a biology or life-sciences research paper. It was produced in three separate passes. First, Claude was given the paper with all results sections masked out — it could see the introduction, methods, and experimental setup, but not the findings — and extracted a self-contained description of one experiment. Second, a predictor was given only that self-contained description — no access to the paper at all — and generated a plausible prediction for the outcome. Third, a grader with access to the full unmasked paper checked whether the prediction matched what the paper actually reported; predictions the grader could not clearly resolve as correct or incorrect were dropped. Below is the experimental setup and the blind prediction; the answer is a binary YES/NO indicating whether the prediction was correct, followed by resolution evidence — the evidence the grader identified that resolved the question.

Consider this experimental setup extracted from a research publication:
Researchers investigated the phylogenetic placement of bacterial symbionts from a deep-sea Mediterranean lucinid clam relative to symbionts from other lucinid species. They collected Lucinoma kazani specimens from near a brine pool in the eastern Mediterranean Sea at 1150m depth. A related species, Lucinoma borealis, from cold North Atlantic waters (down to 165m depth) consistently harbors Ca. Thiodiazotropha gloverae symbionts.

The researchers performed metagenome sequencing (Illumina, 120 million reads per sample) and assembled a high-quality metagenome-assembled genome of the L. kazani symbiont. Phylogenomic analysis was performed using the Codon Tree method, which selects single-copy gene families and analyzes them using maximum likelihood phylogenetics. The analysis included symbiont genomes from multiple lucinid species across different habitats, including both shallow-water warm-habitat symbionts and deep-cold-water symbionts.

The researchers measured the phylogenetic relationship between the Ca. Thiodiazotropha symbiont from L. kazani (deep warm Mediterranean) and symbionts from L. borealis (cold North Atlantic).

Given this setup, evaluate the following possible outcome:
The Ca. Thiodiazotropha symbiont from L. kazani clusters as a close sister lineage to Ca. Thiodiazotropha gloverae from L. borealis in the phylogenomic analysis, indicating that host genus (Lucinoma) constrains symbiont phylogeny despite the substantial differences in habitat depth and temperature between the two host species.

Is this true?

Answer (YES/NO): YES